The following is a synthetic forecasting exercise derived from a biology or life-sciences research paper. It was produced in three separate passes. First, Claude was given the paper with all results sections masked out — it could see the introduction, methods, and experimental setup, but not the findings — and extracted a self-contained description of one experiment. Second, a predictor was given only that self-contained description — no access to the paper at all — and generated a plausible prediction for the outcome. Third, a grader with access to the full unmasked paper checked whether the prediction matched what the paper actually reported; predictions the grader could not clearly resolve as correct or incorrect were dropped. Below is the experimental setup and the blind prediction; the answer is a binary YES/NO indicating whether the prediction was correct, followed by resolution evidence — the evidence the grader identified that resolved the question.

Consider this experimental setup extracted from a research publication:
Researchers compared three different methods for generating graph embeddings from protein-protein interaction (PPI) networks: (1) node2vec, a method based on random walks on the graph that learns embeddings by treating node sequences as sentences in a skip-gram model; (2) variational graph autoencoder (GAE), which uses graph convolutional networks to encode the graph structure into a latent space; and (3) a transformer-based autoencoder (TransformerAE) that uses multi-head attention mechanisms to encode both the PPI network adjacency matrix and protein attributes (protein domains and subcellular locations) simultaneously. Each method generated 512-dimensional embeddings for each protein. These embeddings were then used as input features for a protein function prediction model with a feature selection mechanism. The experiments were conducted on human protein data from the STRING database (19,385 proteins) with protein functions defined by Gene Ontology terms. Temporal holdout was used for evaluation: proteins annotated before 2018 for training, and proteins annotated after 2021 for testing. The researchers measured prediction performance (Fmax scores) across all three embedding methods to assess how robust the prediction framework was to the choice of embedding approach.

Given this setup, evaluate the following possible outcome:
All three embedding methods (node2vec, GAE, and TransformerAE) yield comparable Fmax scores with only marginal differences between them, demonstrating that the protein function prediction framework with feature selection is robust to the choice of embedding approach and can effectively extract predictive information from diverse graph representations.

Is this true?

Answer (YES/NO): NO